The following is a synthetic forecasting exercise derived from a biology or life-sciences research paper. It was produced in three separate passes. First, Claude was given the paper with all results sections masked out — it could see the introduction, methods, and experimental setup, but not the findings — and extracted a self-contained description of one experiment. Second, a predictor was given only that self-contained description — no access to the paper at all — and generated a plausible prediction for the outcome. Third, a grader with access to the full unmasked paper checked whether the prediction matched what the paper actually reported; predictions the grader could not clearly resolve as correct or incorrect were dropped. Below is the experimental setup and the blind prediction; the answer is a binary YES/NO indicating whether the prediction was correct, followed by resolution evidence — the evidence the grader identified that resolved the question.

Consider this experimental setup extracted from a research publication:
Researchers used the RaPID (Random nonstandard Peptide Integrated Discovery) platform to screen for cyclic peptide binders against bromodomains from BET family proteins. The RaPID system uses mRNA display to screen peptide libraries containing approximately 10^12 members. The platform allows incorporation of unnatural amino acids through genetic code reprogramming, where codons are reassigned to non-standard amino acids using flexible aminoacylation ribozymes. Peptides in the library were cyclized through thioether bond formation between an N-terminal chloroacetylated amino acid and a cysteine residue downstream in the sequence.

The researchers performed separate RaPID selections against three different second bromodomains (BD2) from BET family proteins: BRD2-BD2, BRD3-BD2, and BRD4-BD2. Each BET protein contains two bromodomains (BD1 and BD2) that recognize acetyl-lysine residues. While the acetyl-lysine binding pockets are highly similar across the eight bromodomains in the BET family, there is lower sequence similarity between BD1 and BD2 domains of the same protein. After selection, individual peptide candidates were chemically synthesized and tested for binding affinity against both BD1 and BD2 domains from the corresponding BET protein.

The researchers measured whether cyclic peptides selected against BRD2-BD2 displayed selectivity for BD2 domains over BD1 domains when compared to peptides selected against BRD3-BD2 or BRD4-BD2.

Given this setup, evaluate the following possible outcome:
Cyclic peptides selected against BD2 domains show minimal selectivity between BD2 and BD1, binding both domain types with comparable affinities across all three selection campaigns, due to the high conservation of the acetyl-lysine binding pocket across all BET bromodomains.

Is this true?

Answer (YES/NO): NO